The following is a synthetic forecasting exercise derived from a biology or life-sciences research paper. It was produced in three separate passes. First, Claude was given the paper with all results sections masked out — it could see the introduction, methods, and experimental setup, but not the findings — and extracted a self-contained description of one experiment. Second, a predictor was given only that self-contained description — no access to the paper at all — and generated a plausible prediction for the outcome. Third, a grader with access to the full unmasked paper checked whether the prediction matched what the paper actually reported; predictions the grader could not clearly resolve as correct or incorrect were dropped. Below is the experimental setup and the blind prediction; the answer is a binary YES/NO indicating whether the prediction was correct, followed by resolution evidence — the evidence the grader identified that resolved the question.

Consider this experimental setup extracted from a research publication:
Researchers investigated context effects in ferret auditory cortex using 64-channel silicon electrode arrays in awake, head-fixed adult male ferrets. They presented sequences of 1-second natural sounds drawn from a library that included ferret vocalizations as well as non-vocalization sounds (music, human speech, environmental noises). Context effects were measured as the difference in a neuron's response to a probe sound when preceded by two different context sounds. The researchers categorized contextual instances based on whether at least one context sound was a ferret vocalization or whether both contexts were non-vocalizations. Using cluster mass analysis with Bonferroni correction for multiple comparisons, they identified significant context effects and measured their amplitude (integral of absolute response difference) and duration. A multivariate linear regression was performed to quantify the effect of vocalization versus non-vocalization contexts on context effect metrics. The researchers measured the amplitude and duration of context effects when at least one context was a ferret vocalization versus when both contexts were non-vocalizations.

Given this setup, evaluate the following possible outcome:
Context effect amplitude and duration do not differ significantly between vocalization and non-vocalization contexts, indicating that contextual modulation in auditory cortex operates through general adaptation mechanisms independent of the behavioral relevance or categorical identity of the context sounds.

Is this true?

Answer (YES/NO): NO